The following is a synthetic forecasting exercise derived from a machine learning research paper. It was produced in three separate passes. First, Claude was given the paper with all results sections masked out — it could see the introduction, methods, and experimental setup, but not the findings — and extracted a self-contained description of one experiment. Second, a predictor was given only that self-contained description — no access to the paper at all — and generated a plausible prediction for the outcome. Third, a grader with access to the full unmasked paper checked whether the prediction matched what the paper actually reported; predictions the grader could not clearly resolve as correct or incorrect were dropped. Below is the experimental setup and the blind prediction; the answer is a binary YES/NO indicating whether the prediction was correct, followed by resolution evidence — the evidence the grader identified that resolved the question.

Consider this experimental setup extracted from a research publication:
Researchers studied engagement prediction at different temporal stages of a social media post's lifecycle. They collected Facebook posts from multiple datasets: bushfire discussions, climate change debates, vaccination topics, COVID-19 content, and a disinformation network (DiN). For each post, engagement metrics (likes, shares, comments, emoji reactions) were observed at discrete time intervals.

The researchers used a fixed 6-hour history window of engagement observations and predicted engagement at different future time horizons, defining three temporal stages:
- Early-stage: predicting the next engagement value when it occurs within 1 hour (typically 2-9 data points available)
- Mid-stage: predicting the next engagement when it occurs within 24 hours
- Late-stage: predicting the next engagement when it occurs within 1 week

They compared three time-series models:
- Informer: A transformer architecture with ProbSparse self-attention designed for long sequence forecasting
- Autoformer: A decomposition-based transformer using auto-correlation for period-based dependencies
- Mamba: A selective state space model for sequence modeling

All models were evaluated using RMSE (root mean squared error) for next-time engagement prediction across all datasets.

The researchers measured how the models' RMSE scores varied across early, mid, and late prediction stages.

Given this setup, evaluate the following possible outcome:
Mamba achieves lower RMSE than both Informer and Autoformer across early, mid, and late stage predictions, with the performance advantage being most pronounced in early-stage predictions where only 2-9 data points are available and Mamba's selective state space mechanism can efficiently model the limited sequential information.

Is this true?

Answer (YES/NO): NO